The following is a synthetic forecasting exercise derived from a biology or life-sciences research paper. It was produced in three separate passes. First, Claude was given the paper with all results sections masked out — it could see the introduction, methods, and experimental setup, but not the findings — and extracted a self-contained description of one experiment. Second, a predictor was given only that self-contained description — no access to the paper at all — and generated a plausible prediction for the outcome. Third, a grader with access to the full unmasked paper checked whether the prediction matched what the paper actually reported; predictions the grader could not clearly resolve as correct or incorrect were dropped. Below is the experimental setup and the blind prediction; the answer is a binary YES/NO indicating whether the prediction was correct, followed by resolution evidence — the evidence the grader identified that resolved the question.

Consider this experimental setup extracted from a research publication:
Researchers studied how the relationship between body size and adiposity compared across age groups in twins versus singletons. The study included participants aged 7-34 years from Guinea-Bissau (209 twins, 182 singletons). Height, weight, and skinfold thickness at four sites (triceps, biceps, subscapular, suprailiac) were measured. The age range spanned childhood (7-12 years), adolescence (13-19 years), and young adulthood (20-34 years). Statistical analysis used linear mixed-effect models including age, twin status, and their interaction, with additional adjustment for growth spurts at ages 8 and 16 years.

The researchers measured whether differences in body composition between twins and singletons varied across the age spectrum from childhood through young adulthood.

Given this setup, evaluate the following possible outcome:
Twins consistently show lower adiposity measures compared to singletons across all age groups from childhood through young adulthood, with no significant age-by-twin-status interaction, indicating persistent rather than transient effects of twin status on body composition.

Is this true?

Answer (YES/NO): NO